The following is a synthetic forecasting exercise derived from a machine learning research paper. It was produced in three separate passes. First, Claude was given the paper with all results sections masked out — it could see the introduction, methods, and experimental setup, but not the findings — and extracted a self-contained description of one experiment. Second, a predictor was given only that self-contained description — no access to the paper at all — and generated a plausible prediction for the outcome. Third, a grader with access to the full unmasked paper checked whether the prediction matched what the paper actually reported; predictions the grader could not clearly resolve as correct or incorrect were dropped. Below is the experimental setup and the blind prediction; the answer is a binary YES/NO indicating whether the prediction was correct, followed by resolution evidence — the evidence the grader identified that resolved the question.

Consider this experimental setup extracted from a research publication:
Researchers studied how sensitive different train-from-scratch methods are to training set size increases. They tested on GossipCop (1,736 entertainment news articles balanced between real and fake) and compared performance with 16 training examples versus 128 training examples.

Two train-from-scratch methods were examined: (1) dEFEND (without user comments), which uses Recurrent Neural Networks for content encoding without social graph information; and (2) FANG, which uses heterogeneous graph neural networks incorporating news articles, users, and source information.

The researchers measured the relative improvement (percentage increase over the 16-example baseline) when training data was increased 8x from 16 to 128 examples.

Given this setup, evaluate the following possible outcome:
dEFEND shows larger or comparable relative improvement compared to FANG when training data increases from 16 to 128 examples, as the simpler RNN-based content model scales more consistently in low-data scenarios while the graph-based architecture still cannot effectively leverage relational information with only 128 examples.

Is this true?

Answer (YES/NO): NO